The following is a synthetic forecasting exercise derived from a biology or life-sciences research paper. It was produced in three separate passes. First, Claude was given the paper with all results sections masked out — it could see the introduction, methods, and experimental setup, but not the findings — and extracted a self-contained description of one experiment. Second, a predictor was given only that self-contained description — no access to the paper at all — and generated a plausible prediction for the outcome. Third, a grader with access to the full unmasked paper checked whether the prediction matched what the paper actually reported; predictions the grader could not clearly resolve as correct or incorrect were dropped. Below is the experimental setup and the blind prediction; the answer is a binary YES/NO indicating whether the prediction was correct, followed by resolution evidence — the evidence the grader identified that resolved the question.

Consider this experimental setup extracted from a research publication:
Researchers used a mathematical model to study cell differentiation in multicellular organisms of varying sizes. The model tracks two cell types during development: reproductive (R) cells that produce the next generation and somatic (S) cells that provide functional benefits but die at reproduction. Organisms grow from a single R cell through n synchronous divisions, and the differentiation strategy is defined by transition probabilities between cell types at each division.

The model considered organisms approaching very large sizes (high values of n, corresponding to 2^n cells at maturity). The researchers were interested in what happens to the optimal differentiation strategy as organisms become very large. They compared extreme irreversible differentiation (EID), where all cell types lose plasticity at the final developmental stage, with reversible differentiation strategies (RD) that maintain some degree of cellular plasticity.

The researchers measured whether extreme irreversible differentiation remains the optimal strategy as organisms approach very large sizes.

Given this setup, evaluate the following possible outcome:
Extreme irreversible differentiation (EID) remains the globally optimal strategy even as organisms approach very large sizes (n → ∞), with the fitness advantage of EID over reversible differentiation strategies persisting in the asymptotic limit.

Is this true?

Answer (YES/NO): NO